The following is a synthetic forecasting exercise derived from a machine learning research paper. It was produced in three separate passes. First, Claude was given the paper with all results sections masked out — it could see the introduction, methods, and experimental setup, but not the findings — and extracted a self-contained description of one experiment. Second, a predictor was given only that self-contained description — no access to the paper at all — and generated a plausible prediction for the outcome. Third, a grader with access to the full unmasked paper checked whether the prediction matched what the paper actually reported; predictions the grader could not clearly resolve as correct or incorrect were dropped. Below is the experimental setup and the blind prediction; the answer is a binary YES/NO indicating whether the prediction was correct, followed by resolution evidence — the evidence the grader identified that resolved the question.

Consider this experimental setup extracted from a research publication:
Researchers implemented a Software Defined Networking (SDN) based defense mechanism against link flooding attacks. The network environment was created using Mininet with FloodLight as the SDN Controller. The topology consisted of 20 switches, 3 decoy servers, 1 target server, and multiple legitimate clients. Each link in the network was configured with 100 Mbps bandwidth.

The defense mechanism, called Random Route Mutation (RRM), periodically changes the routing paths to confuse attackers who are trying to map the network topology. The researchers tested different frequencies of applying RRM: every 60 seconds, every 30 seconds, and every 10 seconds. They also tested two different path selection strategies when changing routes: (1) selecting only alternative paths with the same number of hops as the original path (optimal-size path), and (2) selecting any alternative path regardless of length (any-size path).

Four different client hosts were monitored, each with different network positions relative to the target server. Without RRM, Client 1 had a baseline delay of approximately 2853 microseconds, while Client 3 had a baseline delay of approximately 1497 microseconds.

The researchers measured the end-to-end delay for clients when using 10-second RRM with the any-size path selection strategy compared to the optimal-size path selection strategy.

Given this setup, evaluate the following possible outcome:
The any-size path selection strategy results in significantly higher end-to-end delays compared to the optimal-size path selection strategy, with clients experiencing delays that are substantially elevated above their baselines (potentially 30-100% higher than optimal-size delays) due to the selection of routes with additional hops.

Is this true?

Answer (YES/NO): NO